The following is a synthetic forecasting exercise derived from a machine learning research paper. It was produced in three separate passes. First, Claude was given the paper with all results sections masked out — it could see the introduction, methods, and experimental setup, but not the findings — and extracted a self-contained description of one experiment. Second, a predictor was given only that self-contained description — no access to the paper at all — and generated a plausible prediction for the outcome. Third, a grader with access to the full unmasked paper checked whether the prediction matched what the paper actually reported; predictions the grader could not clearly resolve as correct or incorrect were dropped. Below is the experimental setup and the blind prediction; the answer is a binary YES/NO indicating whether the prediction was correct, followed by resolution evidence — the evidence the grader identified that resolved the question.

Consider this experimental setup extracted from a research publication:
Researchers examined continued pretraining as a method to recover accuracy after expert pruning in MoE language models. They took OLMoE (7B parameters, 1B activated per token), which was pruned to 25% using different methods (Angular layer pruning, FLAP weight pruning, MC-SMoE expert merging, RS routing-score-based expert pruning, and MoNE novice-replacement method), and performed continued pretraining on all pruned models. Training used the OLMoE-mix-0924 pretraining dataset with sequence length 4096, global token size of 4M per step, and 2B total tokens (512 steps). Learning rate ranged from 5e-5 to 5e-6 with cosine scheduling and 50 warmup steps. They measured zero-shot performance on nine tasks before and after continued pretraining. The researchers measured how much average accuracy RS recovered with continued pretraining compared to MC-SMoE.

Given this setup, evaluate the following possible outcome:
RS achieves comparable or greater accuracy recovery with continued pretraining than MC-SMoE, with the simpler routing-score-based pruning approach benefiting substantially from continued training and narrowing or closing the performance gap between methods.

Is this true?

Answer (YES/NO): YES